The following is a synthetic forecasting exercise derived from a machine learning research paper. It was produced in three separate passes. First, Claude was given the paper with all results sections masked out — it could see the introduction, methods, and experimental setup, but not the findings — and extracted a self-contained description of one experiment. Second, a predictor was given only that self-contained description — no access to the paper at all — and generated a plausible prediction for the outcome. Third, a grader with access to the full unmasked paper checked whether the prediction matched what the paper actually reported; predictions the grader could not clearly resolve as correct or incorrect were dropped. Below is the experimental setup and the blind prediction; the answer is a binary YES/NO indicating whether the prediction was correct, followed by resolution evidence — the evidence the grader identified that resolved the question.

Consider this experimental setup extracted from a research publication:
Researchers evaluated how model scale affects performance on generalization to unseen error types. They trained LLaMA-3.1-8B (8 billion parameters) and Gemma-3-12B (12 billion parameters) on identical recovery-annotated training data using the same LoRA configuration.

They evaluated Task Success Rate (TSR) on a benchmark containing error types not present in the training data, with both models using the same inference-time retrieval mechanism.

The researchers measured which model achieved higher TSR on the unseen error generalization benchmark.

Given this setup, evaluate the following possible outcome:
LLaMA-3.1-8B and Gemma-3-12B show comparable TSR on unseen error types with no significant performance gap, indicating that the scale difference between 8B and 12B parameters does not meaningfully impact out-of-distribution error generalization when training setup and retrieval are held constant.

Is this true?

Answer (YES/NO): NO